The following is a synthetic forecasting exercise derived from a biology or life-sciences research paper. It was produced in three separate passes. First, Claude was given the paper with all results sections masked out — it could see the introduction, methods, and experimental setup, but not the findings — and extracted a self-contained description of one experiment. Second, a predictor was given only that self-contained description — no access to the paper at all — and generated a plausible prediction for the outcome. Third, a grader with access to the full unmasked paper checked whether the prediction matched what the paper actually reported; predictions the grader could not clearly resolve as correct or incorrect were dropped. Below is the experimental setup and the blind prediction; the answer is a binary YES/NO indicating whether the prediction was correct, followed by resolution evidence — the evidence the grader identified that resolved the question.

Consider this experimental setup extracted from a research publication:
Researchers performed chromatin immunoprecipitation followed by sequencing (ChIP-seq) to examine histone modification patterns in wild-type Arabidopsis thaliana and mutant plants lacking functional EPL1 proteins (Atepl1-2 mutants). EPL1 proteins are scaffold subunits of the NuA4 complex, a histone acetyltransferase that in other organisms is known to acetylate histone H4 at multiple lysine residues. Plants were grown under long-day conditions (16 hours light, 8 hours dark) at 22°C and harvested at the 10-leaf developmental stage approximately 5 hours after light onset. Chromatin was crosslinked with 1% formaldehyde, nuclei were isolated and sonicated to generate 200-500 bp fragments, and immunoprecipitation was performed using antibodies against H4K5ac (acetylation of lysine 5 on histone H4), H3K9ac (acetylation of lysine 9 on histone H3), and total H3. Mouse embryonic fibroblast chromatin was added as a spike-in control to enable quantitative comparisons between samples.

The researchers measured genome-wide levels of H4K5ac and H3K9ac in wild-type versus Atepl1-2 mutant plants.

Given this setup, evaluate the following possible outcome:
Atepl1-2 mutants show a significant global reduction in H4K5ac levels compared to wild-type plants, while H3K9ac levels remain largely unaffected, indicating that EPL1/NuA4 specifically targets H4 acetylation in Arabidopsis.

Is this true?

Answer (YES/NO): YES